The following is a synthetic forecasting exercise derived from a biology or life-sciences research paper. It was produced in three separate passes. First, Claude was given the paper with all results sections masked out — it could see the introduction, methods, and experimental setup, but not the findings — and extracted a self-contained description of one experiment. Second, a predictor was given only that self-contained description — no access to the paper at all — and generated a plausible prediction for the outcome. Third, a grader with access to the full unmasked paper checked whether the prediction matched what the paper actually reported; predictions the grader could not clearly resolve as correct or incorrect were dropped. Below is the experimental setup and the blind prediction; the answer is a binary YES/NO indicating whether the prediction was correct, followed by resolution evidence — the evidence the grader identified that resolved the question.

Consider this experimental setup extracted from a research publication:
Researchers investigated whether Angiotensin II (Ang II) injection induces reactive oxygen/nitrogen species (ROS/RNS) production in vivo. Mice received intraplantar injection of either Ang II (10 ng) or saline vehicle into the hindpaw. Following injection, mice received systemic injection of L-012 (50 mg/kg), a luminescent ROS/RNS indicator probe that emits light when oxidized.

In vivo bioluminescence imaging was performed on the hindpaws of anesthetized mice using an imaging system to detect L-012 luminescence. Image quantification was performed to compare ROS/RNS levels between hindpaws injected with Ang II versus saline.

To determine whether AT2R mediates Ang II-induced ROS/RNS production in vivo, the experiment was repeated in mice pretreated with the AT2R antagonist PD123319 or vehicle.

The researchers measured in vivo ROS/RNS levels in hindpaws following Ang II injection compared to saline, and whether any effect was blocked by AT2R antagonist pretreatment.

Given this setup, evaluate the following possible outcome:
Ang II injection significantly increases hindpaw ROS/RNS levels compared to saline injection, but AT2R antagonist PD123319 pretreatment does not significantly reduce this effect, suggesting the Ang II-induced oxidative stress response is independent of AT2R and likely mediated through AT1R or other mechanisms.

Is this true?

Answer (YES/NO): NO